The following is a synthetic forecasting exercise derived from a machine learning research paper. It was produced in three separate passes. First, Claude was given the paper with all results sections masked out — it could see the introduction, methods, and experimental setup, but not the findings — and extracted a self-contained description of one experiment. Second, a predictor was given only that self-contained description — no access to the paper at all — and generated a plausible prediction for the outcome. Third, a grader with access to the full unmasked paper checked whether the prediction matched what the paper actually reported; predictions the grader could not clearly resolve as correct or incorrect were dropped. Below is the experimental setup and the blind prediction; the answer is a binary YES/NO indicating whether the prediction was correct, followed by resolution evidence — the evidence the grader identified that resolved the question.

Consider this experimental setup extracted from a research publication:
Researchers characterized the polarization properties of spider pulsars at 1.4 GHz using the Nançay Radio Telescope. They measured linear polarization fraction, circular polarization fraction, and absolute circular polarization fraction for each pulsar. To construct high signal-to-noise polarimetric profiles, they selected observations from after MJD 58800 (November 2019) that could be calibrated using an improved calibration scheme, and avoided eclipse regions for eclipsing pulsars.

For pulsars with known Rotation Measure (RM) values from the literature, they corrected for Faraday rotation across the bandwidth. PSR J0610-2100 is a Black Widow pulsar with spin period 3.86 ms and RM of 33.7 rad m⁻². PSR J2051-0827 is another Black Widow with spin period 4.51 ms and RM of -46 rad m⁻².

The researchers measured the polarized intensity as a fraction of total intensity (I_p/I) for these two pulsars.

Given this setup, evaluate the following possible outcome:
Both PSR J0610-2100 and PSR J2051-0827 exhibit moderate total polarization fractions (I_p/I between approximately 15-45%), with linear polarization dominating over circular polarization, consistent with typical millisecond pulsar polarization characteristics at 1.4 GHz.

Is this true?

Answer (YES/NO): NO